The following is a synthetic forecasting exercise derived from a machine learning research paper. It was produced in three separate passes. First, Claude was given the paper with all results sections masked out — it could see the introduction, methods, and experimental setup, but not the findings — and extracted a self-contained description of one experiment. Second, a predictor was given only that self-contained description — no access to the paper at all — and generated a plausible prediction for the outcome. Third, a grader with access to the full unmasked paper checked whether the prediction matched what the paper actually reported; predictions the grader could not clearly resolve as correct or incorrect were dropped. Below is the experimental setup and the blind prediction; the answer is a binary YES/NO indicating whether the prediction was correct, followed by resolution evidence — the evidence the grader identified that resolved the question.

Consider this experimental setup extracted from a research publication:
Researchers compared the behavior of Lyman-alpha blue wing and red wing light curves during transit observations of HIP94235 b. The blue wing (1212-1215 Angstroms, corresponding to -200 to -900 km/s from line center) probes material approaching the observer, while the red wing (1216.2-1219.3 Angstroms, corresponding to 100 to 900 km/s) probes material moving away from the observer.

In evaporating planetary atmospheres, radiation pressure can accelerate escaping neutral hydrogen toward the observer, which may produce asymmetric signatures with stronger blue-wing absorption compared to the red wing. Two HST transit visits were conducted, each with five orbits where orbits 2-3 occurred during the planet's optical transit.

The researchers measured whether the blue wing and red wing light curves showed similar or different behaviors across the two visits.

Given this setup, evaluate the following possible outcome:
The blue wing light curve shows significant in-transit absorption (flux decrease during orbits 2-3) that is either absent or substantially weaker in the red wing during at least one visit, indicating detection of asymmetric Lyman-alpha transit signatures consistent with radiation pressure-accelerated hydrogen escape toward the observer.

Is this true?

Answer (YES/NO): NO